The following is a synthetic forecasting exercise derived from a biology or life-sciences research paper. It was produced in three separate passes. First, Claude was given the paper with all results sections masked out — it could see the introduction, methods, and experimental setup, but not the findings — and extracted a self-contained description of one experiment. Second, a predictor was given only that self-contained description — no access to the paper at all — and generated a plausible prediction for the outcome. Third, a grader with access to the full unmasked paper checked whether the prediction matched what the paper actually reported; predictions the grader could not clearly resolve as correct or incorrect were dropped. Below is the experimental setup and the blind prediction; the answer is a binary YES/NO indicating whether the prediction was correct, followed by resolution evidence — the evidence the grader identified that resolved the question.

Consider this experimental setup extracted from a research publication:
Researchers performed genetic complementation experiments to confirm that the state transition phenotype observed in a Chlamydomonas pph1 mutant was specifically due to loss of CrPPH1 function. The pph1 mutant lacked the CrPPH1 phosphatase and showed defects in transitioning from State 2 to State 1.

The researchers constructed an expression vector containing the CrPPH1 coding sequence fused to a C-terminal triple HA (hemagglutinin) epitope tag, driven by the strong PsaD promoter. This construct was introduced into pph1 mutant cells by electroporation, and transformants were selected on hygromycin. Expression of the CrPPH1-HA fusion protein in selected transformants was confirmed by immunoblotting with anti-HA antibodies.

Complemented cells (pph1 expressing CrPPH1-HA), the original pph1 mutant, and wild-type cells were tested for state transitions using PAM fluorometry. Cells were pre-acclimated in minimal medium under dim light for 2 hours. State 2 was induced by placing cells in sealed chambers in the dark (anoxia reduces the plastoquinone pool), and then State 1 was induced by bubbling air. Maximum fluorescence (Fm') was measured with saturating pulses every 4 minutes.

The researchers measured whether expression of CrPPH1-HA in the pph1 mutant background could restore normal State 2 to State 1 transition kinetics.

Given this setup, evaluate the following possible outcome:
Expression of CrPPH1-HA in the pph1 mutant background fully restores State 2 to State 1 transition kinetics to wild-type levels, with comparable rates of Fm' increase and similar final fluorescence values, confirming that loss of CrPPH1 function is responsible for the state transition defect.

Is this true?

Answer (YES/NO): YES